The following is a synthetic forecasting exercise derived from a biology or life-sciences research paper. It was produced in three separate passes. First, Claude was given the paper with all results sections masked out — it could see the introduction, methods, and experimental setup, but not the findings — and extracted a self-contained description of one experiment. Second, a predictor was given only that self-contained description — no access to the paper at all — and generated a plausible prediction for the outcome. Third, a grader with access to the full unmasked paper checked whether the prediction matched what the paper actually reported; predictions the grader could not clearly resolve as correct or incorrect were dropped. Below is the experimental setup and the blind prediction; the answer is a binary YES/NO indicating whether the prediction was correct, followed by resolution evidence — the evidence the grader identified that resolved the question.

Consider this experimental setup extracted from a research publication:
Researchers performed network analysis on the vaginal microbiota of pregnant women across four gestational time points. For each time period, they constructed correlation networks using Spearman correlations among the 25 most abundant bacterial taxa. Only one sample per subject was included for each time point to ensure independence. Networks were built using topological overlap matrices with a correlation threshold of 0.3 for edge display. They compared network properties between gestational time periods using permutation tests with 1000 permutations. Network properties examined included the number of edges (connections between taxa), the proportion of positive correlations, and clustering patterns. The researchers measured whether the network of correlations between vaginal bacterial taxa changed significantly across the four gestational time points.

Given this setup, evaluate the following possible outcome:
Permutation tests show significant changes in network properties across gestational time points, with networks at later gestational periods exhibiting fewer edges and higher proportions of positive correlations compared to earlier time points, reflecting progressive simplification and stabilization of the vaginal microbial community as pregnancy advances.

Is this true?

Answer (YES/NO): NO